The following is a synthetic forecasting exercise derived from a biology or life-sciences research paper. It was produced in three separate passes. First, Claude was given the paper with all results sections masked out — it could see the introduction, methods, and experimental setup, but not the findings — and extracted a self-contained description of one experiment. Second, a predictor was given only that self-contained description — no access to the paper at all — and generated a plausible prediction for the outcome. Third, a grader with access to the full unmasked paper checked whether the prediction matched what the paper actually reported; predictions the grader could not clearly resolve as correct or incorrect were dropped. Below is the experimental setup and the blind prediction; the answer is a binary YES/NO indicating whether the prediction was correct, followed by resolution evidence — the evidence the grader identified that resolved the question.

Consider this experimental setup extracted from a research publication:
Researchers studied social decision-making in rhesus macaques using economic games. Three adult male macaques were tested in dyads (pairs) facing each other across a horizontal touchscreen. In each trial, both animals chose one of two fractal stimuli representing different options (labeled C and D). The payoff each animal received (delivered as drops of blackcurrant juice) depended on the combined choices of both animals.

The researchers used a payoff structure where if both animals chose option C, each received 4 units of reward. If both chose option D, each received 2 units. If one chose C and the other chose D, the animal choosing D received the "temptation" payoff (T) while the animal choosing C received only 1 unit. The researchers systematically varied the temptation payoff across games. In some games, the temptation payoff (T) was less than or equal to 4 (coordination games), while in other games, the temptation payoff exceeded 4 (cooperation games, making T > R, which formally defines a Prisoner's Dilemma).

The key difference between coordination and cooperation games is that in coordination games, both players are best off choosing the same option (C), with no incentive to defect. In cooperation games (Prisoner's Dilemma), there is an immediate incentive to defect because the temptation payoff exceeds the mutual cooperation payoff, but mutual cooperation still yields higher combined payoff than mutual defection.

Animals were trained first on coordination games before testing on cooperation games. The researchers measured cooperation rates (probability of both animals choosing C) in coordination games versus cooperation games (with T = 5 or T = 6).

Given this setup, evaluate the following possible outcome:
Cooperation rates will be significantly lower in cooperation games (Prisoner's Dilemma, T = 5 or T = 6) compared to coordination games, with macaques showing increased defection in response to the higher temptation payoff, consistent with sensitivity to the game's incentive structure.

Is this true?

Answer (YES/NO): YES